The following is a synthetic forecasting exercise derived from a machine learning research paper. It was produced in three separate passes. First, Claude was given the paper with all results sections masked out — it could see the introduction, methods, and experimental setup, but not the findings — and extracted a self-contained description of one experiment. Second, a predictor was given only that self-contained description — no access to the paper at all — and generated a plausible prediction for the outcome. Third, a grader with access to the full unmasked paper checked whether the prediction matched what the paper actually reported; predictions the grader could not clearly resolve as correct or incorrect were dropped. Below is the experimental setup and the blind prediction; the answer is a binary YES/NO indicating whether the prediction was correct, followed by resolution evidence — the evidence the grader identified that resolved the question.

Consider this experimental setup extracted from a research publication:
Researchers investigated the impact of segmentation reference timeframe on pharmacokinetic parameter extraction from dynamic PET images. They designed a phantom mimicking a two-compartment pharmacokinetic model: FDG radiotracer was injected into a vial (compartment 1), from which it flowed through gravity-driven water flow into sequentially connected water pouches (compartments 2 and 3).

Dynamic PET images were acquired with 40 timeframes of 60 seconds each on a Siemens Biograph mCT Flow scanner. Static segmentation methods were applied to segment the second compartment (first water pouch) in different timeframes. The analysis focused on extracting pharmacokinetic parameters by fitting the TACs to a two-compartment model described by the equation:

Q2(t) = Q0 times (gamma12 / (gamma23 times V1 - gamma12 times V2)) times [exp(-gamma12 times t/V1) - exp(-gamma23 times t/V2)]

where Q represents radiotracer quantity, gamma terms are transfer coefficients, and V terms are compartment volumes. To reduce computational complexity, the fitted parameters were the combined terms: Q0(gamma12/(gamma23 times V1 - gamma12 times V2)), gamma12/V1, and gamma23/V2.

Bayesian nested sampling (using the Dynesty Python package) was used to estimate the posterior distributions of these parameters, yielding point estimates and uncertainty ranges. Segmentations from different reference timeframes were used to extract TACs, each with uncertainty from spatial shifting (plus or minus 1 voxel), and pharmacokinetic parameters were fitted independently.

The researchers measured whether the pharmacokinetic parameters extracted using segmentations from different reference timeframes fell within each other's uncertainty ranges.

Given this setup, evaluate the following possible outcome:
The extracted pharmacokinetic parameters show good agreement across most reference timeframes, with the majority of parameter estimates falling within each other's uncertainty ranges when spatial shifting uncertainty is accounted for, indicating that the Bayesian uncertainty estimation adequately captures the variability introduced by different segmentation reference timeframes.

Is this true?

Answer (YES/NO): NO